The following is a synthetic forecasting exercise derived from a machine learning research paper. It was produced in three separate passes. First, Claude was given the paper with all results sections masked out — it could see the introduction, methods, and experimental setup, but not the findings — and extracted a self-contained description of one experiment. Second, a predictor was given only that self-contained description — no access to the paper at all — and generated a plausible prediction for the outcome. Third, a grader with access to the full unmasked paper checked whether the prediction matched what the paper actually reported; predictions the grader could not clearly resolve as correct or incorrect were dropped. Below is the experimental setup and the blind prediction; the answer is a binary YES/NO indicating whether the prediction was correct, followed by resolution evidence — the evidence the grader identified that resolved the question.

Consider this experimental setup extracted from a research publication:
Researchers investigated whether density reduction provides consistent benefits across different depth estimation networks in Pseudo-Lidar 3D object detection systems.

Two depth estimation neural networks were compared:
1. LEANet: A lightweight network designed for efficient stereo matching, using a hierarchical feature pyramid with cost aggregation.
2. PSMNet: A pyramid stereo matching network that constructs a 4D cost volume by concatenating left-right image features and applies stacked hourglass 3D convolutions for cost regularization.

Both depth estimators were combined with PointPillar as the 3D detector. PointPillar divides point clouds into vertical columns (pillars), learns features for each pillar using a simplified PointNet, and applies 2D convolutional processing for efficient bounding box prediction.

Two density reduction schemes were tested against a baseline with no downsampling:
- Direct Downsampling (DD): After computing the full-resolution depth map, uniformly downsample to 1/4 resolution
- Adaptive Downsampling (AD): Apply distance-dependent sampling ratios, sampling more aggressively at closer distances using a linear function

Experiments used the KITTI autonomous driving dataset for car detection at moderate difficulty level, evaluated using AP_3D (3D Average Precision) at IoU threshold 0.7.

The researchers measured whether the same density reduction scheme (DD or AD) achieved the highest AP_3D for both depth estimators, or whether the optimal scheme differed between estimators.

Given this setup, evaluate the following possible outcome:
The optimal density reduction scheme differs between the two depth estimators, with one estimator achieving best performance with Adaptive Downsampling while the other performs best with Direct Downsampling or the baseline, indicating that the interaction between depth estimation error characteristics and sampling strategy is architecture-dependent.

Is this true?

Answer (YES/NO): NO